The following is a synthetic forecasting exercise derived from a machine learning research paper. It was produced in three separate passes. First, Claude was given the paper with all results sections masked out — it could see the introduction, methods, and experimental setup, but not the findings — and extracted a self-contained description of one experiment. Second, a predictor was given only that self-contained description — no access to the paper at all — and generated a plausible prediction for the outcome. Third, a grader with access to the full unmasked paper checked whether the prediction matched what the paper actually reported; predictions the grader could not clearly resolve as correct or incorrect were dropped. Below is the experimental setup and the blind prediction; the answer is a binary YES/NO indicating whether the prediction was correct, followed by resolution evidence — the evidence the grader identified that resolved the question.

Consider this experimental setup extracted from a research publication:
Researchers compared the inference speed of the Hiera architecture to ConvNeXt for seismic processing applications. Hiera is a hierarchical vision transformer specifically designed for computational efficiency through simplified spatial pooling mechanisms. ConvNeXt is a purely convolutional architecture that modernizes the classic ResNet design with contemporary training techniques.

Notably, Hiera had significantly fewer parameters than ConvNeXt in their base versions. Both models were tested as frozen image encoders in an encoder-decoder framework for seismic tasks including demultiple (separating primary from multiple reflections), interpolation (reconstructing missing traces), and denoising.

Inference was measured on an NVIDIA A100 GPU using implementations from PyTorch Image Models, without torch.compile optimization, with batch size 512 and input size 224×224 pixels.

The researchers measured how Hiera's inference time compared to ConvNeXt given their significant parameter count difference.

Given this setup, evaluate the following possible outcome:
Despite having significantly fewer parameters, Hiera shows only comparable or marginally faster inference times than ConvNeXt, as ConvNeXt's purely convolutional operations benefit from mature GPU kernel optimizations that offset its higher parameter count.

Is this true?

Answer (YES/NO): YES